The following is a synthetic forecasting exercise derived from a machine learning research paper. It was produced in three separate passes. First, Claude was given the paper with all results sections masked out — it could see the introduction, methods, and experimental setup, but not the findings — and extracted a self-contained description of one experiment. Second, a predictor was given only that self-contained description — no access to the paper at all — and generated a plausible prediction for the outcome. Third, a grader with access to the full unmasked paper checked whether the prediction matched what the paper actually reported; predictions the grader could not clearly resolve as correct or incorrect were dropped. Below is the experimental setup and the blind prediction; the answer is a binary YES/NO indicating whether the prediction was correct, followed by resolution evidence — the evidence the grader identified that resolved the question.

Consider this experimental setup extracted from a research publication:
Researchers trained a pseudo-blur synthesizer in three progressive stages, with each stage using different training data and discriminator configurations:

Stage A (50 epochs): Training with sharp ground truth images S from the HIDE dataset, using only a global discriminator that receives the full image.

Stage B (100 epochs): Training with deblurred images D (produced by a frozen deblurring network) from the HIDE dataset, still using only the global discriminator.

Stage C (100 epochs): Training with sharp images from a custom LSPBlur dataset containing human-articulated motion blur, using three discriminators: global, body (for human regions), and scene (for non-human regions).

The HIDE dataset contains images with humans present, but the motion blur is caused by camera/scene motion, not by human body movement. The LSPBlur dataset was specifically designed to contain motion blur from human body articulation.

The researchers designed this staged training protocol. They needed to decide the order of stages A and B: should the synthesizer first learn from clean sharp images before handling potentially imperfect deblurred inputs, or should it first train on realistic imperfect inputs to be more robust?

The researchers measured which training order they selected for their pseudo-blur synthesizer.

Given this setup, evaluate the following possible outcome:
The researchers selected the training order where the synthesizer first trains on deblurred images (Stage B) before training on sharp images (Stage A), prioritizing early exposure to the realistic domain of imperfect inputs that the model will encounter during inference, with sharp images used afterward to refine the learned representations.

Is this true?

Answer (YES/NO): NO